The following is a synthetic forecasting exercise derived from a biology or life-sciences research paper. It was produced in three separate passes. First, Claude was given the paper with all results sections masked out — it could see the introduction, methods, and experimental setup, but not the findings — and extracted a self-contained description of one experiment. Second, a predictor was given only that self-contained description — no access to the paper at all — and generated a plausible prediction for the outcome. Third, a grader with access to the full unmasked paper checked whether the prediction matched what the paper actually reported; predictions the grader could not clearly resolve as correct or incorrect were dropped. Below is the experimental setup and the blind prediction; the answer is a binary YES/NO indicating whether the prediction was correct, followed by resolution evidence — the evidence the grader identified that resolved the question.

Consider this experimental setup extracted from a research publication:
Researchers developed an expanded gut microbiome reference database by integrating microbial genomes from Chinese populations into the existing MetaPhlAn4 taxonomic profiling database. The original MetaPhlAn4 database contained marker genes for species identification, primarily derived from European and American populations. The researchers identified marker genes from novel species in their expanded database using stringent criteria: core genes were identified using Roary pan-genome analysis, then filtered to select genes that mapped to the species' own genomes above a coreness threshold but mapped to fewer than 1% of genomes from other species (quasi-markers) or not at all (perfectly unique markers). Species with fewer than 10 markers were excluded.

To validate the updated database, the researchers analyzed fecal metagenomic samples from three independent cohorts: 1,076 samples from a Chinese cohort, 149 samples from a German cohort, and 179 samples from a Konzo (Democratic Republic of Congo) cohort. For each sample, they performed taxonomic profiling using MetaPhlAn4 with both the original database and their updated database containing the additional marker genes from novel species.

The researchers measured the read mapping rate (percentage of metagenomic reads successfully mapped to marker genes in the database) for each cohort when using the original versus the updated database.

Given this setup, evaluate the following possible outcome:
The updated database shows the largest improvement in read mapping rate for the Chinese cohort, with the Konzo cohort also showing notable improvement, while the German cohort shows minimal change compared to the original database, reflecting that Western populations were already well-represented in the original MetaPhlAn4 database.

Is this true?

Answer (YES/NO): NO